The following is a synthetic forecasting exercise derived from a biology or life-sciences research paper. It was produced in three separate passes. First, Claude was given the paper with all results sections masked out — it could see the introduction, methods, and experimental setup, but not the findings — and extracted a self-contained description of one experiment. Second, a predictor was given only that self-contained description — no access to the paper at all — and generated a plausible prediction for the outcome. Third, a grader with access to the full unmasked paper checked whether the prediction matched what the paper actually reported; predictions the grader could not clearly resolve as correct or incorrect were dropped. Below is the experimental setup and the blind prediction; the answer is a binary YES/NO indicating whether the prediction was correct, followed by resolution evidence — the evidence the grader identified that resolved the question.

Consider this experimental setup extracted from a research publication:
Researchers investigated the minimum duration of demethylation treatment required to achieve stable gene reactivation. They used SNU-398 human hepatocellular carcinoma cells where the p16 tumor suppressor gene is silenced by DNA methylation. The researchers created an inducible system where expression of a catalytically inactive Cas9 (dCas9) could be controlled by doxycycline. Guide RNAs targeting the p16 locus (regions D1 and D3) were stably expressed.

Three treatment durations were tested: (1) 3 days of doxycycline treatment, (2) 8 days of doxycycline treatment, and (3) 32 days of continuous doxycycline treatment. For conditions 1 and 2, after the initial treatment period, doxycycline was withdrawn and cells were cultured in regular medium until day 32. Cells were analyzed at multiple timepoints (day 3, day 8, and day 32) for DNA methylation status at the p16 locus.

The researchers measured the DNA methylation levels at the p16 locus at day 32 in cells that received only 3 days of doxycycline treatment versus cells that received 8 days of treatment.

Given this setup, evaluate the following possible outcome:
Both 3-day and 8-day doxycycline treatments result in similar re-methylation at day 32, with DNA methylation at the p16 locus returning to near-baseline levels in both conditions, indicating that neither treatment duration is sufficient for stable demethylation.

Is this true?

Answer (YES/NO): NO